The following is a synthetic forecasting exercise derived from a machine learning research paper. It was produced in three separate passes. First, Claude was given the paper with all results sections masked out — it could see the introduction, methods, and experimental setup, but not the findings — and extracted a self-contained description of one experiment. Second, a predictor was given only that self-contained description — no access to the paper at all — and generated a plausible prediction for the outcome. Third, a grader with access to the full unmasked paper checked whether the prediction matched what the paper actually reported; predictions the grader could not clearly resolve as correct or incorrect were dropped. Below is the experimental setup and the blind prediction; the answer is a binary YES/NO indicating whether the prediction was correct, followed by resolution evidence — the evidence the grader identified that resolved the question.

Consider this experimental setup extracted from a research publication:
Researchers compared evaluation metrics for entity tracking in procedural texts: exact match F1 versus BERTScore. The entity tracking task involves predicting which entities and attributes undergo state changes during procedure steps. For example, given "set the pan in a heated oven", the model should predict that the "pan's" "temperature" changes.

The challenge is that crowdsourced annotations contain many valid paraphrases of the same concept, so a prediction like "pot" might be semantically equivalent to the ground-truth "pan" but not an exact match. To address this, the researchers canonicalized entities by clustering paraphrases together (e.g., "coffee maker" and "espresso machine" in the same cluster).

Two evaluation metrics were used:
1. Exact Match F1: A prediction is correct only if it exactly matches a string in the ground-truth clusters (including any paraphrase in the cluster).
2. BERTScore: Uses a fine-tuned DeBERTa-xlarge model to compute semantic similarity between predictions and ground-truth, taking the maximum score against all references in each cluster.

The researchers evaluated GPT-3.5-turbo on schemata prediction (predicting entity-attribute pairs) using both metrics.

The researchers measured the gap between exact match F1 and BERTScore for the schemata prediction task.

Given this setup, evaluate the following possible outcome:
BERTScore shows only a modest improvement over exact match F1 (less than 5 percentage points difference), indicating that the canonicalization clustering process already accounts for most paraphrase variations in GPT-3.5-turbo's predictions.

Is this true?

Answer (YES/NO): NO